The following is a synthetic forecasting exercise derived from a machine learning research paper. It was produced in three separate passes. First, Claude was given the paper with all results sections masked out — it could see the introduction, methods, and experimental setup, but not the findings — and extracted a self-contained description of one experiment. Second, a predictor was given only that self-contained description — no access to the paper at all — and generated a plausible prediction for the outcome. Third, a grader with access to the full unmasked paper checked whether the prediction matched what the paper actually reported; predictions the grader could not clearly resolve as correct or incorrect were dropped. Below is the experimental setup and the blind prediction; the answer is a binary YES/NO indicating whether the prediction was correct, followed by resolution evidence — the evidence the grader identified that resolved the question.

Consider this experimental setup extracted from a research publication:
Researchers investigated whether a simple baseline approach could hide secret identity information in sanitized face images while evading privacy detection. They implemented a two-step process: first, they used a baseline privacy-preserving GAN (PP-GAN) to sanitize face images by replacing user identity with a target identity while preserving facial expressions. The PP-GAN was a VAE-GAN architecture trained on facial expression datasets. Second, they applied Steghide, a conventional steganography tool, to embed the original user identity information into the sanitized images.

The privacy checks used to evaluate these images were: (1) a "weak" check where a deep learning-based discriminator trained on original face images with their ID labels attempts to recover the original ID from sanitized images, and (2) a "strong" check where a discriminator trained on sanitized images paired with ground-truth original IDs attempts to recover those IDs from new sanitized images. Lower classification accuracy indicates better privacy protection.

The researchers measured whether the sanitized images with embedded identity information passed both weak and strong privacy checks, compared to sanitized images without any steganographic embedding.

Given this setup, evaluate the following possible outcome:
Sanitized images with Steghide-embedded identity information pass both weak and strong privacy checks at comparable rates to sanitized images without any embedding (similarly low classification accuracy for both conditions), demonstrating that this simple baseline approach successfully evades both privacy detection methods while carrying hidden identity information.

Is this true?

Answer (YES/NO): YES